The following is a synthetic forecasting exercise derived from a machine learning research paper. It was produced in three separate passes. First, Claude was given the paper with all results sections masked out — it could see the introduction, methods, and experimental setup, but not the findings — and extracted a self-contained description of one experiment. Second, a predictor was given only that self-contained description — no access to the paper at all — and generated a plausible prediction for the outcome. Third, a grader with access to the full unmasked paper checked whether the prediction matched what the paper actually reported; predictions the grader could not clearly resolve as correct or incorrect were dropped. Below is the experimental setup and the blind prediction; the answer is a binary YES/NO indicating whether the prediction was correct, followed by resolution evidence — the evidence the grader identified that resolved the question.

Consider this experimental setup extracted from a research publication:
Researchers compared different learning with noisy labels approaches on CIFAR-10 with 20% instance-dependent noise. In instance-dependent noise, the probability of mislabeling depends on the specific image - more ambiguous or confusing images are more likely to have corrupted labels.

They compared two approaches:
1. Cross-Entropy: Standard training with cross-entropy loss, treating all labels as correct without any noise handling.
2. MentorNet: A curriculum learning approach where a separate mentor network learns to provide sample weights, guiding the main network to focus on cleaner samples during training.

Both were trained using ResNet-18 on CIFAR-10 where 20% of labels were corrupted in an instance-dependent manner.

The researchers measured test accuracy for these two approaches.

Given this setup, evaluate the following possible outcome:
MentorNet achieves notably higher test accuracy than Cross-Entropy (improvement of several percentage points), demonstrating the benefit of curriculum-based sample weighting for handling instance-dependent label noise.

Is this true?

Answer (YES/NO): NO